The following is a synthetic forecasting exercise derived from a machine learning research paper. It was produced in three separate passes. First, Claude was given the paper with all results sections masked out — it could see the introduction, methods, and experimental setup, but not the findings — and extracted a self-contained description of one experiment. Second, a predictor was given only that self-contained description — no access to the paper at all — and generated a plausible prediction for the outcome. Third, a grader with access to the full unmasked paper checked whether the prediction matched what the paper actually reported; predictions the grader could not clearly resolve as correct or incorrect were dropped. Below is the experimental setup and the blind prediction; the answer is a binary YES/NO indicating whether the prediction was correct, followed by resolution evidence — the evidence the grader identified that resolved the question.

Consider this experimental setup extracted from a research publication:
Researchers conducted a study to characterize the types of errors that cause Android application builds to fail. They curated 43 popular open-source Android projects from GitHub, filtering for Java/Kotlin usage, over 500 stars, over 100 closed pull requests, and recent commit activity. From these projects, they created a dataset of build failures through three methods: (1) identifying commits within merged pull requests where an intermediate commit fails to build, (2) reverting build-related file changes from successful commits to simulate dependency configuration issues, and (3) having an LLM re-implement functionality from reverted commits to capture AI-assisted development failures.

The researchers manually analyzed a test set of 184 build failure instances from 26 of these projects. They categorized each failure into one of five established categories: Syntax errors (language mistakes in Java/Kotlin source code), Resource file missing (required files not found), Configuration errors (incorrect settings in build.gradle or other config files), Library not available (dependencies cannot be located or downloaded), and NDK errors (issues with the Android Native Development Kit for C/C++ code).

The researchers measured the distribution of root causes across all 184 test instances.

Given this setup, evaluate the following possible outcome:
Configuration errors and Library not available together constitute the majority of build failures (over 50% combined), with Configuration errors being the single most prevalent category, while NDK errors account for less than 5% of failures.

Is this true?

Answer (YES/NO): NO